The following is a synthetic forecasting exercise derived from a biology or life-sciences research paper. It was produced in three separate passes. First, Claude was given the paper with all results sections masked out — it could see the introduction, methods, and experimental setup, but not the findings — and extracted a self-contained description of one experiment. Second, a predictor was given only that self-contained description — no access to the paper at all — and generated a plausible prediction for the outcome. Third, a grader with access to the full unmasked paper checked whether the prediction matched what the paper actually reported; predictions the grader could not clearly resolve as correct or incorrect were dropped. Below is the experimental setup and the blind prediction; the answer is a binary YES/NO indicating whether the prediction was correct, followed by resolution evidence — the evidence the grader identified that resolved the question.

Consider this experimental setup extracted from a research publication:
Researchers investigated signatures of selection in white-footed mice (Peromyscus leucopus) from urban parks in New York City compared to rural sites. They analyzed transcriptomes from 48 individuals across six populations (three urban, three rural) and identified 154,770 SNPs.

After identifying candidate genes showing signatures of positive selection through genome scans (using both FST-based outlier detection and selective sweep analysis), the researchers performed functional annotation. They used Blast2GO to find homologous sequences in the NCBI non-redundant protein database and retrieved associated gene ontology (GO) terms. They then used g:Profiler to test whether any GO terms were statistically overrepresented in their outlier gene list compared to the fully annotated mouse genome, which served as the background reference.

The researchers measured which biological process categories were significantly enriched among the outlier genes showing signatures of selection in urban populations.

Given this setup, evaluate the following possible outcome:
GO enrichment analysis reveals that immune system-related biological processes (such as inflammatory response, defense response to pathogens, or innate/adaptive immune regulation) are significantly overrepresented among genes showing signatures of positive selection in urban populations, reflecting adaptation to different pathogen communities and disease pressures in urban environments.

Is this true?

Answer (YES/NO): NO